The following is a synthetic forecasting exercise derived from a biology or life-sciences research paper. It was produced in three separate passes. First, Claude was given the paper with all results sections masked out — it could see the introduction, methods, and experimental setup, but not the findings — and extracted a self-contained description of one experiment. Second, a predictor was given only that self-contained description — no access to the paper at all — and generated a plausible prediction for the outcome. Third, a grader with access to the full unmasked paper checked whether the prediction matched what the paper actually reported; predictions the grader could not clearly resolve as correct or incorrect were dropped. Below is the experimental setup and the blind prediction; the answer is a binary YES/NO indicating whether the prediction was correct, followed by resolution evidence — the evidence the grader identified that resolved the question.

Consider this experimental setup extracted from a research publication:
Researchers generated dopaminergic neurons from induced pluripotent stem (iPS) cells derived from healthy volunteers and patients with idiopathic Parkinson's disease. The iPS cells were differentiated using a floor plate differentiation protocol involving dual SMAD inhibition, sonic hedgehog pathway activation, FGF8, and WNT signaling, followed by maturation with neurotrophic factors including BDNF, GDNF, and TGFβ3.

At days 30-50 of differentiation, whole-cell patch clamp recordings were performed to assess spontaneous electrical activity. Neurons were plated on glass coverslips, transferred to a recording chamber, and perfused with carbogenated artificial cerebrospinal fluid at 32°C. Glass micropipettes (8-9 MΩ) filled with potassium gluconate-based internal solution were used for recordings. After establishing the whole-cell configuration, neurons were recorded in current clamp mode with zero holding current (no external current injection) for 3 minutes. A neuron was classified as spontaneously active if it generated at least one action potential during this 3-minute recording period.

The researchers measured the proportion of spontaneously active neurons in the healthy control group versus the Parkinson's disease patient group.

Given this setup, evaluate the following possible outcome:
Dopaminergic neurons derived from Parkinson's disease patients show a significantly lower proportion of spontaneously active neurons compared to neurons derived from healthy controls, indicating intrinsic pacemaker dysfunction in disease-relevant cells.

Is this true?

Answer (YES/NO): NO